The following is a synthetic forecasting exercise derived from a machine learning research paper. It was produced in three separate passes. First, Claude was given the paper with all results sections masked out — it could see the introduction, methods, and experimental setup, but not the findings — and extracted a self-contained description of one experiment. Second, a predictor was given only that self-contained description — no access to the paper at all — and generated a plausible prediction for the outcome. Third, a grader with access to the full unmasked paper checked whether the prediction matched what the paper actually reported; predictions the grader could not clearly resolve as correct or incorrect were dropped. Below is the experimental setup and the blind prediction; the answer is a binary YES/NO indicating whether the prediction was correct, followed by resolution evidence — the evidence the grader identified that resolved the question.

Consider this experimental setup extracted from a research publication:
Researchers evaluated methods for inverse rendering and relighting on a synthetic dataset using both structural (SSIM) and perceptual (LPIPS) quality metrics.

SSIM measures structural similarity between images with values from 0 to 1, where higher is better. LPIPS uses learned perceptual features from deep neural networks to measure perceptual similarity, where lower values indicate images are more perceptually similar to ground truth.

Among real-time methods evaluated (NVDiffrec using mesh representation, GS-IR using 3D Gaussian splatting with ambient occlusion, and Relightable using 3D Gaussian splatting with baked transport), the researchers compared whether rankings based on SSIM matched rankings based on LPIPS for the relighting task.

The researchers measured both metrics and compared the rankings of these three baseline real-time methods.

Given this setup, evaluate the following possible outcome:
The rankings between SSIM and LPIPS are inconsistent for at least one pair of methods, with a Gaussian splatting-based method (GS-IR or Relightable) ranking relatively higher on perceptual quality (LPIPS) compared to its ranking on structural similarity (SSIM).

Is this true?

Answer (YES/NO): NO